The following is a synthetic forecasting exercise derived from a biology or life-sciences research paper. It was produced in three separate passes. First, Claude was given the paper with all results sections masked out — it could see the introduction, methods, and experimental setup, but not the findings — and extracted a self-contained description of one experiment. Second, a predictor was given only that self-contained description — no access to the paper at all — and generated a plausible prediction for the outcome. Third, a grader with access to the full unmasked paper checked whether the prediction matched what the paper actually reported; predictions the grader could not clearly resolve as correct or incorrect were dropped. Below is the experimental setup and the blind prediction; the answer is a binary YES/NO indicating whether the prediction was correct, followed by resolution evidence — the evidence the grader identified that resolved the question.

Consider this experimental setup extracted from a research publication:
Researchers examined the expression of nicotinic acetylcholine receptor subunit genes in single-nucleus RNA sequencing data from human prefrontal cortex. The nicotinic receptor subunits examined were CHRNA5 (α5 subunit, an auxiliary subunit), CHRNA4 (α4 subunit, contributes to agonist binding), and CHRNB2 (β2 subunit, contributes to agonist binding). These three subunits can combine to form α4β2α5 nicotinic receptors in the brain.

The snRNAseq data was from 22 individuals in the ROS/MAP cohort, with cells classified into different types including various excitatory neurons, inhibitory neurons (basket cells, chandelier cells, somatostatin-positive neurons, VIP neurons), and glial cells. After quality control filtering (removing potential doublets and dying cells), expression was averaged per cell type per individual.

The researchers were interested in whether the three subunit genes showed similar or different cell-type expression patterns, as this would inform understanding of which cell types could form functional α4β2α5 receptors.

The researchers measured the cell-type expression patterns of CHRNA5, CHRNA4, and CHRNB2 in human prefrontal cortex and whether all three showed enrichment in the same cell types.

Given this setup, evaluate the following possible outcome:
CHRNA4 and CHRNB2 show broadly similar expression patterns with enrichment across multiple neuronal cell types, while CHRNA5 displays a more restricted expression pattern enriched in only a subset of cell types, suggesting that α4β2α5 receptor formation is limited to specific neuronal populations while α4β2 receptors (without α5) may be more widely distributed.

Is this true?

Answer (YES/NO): YES